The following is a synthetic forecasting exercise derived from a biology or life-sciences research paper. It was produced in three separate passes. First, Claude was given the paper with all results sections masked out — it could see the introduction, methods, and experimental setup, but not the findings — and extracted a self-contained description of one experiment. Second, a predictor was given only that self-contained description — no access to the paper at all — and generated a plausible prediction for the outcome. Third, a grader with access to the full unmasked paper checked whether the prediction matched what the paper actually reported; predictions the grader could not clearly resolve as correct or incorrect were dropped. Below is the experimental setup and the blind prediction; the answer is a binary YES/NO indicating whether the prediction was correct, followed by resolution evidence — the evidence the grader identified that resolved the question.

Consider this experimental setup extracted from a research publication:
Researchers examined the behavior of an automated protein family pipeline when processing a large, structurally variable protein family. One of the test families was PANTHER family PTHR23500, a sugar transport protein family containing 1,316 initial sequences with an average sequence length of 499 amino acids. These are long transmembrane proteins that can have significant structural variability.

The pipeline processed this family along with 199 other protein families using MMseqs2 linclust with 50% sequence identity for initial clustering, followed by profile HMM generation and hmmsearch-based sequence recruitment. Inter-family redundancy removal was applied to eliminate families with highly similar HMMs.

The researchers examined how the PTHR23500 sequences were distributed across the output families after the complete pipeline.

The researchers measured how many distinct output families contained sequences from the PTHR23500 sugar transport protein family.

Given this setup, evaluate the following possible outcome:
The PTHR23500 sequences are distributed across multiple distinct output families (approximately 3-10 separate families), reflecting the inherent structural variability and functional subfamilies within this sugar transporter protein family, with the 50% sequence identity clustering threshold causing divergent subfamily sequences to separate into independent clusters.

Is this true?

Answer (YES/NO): NO